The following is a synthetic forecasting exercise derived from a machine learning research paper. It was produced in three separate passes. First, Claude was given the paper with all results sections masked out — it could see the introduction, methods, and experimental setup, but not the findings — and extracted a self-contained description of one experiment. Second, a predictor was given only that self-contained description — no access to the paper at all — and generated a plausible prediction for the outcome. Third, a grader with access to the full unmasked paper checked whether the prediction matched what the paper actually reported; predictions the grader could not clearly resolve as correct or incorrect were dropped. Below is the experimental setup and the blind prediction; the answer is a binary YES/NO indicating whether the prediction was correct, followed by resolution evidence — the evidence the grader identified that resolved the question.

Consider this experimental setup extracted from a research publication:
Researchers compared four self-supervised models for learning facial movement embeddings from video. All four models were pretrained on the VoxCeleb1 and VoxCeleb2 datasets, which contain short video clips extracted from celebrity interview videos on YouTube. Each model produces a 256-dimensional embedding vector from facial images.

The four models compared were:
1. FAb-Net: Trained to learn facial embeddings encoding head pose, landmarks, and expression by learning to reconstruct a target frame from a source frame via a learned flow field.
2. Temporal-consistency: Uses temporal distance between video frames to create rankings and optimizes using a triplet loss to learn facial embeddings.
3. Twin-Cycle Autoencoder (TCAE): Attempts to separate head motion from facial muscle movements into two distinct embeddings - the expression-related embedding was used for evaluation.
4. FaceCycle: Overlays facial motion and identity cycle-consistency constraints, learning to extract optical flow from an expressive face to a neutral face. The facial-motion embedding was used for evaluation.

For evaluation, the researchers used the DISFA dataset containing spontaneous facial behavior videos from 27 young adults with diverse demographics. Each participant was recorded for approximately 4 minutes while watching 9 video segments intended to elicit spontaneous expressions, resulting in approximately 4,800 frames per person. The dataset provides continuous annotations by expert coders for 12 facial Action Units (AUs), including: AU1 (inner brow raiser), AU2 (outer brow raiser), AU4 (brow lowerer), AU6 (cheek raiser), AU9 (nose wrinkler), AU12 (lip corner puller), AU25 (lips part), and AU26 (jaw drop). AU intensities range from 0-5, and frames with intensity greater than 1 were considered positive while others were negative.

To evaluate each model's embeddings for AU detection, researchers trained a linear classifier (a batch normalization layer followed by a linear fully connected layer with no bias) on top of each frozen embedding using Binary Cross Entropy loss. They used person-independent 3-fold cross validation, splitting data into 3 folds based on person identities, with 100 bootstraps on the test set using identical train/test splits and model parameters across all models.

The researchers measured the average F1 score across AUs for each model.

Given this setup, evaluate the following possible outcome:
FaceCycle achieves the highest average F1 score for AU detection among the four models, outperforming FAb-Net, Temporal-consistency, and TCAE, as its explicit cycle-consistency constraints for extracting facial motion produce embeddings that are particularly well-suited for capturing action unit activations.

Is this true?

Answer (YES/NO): YES